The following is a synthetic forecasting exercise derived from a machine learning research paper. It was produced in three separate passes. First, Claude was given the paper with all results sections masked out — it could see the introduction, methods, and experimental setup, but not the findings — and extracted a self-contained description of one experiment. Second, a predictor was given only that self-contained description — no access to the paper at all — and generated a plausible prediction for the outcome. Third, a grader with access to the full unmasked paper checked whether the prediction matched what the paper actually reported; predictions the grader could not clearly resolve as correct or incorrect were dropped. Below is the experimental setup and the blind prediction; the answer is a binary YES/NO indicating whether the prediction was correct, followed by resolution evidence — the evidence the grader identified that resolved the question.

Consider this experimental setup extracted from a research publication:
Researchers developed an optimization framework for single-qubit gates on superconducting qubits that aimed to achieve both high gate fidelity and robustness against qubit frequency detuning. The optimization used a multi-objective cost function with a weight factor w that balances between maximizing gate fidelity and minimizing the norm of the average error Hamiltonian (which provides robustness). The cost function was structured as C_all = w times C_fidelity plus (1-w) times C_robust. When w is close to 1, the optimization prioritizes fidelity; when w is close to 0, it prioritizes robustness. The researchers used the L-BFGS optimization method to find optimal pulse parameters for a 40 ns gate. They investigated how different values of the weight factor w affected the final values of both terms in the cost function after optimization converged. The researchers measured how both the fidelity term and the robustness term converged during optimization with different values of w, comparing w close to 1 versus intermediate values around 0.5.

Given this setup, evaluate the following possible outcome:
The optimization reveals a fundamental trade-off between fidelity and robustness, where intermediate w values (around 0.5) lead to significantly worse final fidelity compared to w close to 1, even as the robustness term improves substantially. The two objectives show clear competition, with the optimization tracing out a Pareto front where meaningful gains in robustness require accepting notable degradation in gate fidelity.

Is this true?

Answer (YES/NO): NO